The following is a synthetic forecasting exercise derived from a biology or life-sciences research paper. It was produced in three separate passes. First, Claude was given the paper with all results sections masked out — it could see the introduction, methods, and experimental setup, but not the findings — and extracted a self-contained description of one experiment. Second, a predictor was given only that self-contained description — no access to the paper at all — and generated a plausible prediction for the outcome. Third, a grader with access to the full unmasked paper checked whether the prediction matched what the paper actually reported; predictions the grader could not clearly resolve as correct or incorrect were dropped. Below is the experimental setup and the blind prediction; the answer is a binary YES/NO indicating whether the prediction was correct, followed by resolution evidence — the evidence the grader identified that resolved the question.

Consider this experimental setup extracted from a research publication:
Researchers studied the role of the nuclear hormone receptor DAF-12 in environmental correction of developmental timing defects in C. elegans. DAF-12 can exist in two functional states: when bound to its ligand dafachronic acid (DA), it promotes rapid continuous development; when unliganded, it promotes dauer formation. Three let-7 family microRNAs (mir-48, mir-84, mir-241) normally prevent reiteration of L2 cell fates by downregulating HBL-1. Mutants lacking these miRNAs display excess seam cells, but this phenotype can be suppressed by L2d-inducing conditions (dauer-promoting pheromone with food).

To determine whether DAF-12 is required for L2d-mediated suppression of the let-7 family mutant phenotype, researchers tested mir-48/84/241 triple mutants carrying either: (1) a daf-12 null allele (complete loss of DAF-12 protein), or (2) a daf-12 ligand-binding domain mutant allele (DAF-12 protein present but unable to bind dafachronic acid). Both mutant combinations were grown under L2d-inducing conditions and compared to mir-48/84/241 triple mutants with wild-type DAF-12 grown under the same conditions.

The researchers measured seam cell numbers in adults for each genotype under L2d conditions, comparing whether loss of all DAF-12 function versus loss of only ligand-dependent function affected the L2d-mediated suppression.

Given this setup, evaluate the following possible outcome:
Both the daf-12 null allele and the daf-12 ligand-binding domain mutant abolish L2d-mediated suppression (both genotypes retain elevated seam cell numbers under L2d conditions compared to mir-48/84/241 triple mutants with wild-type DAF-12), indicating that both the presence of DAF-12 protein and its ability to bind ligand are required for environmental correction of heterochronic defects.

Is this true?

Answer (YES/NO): NO